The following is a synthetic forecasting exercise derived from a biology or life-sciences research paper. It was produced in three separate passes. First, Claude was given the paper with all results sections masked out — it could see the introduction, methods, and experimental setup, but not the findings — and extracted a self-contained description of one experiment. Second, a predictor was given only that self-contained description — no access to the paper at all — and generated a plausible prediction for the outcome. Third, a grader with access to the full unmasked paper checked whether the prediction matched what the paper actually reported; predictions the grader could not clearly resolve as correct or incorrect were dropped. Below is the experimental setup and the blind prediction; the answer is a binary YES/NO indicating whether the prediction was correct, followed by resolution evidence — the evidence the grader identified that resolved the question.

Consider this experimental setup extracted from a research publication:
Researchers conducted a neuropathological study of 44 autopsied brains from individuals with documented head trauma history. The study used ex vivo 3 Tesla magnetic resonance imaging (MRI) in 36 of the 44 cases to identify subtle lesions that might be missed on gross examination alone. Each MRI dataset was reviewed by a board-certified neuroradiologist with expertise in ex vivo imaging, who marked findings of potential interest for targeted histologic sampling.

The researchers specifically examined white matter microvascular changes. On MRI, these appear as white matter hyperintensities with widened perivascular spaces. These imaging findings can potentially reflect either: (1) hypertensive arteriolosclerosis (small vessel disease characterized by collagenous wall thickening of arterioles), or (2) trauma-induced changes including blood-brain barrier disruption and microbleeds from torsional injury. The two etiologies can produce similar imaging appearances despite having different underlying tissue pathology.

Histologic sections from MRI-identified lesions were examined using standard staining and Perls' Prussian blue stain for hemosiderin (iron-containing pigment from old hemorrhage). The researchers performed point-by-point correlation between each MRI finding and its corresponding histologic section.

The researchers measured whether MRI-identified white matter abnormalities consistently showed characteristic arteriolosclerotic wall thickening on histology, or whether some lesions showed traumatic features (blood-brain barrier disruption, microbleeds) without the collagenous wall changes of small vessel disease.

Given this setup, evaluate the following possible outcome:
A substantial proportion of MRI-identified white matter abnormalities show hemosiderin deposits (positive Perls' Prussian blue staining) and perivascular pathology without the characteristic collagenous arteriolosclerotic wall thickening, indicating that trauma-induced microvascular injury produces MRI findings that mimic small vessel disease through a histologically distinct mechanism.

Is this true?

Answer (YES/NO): NO